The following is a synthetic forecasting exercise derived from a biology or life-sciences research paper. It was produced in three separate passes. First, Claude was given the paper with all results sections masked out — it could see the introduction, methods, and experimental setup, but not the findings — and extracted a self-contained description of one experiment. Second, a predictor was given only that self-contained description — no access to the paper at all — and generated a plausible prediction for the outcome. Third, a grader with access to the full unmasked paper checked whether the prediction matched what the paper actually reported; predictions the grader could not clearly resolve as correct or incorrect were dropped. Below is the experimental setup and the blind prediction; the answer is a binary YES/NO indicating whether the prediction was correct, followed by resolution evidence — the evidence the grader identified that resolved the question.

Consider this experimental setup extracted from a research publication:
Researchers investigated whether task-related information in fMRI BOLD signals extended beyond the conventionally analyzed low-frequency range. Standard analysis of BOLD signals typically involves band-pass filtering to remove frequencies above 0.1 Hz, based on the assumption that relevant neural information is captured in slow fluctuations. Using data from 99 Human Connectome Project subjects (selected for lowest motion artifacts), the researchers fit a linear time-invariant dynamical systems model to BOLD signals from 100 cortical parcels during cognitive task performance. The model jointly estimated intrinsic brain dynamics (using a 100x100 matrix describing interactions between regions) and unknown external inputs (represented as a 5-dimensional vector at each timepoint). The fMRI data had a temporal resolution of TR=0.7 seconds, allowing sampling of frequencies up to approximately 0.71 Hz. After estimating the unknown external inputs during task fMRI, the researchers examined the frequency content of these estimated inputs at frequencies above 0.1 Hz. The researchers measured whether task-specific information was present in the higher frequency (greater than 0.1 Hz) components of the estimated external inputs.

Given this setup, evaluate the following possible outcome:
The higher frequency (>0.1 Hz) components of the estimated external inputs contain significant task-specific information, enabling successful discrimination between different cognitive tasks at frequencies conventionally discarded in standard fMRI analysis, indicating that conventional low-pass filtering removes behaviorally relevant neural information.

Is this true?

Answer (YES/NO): YES